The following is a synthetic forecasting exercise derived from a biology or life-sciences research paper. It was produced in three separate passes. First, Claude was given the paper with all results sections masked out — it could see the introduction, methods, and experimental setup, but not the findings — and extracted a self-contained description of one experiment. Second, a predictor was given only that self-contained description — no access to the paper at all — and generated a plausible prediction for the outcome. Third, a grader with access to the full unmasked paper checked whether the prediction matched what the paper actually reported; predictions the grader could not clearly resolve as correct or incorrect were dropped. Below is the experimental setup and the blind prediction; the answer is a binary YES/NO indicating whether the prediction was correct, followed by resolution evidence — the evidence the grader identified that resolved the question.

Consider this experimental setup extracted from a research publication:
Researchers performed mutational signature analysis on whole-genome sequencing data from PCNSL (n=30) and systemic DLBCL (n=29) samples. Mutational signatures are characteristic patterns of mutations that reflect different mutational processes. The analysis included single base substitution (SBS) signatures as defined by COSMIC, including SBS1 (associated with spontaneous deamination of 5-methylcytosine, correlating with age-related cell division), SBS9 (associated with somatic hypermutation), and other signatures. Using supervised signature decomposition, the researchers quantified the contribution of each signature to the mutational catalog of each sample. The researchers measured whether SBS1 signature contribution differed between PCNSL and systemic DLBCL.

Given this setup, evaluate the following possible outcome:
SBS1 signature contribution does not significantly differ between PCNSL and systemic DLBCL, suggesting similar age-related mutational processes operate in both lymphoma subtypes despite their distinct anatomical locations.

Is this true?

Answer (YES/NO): NO